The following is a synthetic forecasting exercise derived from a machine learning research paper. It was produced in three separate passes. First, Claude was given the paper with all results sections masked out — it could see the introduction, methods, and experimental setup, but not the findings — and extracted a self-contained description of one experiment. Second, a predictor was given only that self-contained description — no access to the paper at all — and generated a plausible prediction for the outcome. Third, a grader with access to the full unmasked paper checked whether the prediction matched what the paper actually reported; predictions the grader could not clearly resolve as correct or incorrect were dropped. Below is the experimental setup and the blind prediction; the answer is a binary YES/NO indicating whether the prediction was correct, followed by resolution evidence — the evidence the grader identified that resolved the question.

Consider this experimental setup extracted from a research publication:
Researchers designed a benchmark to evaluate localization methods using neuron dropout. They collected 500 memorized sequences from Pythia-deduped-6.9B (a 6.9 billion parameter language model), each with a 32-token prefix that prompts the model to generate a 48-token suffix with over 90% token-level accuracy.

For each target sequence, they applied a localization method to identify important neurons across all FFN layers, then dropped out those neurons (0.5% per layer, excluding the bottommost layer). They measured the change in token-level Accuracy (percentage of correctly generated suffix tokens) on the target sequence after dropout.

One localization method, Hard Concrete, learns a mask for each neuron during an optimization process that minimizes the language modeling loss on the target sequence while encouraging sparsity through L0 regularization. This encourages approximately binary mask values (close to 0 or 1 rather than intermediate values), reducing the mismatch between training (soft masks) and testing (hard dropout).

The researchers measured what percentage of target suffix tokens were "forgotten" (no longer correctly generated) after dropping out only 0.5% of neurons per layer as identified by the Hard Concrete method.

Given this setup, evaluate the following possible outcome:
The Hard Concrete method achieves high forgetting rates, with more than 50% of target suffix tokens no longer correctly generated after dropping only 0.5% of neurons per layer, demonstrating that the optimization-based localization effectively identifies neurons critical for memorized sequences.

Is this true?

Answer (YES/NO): YES